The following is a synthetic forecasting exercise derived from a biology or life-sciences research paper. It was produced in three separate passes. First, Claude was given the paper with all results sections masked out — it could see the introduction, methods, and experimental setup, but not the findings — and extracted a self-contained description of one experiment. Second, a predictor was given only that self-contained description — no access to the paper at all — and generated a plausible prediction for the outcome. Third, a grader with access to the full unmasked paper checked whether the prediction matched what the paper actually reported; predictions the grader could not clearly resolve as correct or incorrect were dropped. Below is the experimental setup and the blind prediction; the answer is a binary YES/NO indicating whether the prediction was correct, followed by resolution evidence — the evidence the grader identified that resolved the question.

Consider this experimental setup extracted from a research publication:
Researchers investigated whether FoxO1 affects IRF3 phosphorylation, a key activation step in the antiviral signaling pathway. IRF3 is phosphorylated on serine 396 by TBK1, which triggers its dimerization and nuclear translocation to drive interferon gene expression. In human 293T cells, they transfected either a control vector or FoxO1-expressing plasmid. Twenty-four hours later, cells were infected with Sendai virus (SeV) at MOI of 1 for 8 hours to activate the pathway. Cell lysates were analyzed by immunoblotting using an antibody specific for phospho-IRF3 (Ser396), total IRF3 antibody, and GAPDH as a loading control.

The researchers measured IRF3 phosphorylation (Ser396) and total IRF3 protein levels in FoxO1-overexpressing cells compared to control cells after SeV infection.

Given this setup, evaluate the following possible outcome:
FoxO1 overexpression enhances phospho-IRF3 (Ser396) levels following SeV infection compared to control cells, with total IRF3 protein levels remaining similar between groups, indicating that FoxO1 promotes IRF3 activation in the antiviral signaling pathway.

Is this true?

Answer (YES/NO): NO